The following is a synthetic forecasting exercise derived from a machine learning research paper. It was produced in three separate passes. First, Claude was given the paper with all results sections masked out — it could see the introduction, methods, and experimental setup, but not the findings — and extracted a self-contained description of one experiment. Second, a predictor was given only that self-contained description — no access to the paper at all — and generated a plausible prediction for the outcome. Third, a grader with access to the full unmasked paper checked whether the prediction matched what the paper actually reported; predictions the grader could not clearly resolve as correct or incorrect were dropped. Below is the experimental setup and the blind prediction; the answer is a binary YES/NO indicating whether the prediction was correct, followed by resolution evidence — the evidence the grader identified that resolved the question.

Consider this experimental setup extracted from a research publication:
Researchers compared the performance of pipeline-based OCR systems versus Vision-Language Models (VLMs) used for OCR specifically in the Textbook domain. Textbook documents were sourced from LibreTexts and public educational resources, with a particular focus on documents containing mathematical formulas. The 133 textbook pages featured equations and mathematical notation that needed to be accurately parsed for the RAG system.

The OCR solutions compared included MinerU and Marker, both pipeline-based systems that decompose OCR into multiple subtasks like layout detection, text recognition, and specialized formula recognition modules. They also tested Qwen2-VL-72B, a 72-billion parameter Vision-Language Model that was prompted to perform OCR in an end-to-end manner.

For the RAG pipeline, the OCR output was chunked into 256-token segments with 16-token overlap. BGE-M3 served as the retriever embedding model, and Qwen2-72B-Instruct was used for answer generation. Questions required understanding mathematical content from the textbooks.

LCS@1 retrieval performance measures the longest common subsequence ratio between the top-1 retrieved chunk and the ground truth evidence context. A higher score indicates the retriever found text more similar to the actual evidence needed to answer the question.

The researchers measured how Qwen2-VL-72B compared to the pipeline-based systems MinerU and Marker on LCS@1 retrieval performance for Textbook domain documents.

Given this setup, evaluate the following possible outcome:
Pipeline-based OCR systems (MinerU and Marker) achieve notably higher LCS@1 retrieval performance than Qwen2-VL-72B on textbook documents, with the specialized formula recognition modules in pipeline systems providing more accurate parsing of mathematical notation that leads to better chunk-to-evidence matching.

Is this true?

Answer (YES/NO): NO